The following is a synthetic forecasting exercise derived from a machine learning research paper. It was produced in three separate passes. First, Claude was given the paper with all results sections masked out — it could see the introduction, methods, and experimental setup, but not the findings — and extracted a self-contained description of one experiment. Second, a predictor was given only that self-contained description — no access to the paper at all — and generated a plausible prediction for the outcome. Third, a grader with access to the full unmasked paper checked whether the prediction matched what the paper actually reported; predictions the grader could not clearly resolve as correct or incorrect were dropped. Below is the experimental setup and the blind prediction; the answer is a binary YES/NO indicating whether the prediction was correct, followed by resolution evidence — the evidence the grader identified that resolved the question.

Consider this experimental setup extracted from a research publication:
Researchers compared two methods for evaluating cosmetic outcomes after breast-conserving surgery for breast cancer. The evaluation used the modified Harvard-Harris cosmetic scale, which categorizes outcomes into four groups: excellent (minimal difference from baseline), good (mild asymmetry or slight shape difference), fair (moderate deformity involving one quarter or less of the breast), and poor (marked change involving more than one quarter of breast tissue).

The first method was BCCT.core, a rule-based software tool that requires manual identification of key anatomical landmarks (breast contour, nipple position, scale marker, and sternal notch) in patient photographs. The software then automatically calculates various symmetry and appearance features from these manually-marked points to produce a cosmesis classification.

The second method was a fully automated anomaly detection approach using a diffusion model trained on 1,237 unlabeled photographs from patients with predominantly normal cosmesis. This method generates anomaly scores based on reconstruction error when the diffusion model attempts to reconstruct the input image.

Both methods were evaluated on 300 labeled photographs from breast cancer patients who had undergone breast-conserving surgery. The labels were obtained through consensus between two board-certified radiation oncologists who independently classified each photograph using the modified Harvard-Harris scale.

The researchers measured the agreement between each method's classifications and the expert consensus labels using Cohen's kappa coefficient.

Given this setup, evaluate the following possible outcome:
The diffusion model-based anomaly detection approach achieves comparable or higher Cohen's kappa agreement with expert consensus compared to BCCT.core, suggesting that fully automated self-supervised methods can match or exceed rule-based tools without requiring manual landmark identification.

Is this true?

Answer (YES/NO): YES